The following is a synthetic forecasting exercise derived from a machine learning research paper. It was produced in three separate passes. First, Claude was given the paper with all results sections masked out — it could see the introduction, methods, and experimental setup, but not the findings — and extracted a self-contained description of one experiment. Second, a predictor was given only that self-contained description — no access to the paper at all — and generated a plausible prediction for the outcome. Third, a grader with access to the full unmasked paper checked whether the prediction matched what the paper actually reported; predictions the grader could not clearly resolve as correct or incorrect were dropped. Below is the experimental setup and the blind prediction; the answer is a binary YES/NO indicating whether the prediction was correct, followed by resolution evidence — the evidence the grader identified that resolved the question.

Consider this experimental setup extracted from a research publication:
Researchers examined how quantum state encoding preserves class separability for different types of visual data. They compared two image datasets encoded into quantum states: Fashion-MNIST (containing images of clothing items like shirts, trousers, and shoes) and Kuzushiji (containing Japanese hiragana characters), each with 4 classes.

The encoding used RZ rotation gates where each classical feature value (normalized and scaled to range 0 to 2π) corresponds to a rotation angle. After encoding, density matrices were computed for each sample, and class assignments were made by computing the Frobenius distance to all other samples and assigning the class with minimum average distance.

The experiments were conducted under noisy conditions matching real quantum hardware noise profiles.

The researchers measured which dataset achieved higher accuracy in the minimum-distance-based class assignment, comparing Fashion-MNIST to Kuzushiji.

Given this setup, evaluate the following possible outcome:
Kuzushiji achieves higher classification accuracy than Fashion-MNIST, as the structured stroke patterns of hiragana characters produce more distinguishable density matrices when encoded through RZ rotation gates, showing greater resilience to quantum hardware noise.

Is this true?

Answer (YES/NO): NO